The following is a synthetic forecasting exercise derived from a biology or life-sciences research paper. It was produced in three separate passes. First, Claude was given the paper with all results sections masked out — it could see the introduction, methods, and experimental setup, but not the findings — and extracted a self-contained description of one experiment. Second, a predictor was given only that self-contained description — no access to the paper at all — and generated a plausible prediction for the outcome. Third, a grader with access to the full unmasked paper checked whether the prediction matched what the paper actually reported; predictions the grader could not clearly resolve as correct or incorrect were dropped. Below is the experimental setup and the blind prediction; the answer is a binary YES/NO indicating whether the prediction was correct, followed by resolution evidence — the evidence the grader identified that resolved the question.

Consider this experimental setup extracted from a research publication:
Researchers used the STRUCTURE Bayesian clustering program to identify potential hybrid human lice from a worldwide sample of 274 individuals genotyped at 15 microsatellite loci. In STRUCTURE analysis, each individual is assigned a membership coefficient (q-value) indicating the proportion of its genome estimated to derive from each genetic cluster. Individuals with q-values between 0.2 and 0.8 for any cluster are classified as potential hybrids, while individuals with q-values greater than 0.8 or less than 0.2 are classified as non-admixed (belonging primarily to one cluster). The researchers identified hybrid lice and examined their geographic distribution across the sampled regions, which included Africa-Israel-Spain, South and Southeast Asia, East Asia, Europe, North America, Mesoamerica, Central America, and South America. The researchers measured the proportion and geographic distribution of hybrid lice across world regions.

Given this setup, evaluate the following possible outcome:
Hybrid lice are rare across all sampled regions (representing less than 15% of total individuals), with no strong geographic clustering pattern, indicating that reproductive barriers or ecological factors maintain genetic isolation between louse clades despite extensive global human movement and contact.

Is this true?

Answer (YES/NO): NO